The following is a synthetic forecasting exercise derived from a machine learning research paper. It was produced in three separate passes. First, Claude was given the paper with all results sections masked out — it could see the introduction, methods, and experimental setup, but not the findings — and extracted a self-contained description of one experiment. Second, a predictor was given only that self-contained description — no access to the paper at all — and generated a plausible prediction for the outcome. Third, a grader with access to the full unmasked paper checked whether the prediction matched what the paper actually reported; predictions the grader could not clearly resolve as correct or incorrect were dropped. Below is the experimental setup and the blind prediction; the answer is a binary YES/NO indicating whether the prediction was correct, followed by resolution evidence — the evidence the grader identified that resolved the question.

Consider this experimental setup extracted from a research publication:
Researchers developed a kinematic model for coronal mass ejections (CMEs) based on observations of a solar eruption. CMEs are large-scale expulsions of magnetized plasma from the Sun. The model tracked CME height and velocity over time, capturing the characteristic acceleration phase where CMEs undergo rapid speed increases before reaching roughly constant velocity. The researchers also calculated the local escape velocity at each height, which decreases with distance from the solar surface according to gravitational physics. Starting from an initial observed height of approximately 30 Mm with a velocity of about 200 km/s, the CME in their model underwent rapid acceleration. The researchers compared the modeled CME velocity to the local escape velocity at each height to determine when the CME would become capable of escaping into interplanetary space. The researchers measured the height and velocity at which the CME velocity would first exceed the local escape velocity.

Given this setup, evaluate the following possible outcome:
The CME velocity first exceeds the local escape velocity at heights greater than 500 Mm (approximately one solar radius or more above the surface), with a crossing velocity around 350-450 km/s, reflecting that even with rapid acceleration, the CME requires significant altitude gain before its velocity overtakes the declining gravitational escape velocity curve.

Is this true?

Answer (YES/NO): NO